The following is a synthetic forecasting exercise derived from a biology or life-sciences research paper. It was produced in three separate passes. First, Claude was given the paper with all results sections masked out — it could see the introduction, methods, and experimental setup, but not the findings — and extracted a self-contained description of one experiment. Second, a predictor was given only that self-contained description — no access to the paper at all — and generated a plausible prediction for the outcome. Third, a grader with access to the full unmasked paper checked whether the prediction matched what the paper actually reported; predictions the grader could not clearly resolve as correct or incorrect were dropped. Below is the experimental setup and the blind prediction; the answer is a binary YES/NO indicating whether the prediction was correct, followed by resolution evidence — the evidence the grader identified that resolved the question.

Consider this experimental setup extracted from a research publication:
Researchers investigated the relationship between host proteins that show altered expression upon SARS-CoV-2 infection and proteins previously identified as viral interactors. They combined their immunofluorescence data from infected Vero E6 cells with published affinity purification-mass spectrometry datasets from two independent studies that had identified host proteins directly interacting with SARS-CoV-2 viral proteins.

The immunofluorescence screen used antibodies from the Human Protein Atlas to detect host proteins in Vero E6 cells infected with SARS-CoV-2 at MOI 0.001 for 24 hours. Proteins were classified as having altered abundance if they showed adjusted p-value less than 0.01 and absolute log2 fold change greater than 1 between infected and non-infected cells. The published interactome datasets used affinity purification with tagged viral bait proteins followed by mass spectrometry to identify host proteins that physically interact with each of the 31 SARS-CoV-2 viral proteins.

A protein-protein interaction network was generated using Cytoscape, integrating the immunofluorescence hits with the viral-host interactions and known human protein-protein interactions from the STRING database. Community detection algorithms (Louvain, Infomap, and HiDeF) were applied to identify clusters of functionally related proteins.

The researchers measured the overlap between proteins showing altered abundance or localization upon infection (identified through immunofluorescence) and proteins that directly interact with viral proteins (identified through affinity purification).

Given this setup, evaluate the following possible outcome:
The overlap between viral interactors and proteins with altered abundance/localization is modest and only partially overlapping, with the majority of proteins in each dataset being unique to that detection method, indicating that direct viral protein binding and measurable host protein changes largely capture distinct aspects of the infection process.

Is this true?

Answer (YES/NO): NO